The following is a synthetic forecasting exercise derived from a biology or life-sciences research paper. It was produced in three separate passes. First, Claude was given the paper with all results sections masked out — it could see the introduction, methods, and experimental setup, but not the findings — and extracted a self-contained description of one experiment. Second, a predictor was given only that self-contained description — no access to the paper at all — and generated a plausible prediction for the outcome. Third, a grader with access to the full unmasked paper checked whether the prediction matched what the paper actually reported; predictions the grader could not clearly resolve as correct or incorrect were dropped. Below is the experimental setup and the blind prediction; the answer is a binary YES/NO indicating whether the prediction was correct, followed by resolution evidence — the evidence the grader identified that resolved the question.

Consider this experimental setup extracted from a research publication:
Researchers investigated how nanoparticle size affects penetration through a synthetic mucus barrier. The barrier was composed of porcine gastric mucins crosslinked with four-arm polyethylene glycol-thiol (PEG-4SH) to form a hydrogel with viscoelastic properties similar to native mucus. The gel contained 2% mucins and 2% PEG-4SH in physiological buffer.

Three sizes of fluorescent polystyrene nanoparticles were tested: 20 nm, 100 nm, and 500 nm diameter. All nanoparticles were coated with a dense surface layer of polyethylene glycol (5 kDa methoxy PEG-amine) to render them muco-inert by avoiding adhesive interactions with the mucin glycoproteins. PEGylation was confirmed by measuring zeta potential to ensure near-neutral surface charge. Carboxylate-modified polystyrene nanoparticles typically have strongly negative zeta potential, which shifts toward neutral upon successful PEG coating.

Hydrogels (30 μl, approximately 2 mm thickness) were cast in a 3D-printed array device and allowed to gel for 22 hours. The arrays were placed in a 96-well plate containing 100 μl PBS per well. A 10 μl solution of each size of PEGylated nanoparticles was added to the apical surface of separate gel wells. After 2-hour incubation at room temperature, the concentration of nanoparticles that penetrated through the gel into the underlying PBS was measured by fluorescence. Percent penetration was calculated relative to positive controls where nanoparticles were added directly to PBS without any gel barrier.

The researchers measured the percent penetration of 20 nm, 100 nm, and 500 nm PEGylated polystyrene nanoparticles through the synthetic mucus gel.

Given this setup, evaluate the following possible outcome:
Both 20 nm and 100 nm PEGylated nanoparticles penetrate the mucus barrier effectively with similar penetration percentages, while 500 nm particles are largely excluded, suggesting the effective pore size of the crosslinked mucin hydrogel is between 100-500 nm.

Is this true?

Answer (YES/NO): NO